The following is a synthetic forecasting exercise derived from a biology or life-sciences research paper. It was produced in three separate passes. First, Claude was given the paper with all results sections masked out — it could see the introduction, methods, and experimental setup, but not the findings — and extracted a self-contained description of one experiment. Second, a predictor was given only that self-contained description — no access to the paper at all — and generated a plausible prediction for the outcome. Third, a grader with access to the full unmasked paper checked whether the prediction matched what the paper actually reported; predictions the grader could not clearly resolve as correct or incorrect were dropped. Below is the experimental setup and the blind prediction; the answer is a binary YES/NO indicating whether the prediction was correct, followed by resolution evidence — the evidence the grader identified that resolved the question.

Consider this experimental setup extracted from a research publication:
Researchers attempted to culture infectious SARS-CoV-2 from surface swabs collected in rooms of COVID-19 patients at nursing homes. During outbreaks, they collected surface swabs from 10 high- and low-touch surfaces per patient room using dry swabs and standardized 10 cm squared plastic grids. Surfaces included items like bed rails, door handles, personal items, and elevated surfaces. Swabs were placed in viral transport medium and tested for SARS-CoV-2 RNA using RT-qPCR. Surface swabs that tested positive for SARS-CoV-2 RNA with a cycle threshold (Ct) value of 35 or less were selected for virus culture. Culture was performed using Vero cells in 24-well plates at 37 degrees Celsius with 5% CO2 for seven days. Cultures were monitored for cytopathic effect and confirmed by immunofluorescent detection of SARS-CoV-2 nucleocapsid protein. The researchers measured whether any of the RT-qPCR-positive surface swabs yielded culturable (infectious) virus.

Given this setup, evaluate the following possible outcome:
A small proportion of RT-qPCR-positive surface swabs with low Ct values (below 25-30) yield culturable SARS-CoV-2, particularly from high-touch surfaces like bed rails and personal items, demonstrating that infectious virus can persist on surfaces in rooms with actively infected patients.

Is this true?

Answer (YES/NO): NO